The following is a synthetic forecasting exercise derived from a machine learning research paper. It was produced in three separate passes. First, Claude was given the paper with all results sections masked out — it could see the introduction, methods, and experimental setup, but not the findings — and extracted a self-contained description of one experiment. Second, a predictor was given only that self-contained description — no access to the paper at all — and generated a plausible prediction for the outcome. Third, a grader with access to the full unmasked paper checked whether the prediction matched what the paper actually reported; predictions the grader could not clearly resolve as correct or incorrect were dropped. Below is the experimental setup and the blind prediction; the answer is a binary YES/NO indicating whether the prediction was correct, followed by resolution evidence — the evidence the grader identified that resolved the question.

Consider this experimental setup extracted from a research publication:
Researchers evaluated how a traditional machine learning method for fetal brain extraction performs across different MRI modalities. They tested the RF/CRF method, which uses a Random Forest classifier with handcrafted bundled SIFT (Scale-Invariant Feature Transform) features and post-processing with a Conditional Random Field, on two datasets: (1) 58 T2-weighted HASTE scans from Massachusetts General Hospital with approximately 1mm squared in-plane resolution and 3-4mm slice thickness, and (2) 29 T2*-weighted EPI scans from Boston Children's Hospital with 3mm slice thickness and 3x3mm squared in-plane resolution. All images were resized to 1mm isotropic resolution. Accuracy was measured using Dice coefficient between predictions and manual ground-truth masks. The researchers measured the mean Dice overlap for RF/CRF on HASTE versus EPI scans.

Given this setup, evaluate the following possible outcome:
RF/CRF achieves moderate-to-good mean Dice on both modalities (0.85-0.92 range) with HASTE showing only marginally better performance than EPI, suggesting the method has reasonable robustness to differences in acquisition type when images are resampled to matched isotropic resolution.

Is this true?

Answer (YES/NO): NO